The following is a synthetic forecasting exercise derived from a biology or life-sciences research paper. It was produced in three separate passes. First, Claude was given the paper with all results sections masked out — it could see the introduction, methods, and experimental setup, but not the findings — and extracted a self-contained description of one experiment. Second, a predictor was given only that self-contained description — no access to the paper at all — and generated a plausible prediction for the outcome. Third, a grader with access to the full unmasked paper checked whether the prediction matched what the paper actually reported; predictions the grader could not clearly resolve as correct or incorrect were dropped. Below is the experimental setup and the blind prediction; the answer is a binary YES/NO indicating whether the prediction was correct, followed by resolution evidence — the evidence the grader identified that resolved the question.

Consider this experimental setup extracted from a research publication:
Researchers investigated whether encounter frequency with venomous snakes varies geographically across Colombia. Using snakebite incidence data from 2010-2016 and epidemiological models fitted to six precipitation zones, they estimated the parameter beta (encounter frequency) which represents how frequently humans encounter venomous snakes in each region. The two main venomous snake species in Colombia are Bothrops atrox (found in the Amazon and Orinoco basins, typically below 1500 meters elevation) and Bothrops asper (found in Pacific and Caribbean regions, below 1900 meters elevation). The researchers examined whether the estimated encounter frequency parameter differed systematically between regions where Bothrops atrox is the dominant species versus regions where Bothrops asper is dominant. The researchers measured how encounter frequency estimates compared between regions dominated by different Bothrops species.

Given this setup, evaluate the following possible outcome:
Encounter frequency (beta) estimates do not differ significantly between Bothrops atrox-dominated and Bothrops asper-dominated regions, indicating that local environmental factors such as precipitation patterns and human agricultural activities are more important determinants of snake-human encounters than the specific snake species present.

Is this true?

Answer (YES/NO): NO